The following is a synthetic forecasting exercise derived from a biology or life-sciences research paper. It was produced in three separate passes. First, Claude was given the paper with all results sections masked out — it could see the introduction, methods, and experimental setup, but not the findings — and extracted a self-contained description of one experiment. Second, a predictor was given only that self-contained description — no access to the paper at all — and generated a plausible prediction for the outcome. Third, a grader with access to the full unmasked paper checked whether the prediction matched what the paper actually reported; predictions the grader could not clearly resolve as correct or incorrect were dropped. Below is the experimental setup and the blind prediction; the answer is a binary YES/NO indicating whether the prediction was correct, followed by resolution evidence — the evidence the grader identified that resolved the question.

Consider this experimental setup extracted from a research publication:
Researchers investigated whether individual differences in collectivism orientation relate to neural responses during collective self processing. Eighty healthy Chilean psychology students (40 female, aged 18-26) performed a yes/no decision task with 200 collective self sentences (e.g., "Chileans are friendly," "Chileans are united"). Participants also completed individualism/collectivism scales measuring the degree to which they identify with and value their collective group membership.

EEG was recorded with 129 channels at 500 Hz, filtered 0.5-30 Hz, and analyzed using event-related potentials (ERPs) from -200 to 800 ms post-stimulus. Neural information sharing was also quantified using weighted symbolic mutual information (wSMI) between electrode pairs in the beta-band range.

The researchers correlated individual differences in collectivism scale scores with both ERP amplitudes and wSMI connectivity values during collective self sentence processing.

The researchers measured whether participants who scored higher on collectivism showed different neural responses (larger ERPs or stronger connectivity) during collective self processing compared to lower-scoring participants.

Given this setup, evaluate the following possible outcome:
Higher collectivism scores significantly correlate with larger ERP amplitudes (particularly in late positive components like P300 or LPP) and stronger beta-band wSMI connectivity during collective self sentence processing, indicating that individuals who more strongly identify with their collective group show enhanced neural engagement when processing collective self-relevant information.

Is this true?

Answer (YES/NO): NO